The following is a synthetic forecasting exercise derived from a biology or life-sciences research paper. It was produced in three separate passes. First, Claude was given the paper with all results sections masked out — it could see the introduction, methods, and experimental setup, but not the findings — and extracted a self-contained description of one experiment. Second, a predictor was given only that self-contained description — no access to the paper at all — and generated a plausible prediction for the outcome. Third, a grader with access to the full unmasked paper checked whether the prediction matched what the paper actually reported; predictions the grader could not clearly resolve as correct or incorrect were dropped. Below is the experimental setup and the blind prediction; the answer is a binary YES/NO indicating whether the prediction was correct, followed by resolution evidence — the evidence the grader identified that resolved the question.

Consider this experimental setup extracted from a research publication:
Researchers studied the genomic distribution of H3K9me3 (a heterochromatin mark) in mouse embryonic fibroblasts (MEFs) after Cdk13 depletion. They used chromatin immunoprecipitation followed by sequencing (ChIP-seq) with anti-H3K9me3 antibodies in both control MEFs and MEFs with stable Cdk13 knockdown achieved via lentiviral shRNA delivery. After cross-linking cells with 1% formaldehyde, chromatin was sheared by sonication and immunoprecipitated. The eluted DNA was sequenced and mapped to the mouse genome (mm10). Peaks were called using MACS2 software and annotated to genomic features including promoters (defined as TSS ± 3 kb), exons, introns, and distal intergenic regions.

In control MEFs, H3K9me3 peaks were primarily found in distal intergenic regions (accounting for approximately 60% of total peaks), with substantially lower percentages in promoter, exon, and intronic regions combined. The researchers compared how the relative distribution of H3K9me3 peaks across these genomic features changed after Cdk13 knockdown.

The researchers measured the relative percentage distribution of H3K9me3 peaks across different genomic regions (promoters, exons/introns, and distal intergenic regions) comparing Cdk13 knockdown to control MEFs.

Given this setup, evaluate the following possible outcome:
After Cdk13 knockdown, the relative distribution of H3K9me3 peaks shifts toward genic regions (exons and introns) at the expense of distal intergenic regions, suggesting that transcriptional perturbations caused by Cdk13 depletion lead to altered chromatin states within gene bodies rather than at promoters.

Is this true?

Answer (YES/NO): NO